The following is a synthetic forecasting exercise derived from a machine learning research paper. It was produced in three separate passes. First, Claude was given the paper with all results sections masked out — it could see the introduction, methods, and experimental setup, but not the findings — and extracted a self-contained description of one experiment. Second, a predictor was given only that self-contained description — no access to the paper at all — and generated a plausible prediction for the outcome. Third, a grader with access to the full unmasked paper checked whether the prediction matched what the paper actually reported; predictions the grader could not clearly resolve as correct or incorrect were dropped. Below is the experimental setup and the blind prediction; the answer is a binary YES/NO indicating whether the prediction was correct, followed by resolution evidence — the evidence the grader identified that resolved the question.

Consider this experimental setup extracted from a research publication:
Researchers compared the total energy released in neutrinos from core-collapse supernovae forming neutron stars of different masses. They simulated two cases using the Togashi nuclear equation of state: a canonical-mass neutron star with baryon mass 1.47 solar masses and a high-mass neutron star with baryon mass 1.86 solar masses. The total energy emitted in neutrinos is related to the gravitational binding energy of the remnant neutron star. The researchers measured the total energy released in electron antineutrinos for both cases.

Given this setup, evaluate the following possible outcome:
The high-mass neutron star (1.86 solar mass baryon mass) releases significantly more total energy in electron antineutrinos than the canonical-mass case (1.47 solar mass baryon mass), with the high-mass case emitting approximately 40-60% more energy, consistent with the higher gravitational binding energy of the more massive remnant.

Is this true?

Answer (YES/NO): NO